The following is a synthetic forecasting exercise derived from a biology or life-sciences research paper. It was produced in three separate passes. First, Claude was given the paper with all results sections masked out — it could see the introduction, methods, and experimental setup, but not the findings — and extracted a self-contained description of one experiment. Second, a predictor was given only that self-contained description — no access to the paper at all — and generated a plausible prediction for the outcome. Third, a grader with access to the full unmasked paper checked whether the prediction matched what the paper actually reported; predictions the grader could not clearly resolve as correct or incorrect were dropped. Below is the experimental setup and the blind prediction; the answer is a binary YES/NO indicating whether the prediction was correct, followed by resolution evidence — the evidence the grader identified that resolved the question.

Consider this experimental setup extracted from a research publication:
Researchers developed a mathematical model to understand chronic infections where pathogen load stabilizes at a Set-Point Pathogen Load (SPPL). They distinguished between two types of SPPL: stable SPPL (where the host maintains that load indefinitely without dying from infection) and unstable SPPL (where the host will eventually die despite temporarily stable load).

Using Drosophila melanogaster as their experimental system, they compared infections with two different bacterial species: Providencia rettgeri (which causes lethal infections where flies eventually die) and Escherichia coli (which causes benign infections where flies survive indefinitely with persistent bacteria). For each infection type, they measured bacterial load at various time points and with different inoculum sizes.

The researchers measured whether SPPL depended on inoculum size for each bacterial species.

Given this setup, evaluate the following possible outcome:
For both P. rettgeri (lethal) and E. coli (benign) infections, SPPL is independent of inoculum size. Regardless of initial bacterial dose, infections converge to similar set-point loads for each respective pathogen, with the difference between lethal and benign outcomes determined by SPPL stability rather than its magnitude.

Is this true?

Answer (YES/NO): NO